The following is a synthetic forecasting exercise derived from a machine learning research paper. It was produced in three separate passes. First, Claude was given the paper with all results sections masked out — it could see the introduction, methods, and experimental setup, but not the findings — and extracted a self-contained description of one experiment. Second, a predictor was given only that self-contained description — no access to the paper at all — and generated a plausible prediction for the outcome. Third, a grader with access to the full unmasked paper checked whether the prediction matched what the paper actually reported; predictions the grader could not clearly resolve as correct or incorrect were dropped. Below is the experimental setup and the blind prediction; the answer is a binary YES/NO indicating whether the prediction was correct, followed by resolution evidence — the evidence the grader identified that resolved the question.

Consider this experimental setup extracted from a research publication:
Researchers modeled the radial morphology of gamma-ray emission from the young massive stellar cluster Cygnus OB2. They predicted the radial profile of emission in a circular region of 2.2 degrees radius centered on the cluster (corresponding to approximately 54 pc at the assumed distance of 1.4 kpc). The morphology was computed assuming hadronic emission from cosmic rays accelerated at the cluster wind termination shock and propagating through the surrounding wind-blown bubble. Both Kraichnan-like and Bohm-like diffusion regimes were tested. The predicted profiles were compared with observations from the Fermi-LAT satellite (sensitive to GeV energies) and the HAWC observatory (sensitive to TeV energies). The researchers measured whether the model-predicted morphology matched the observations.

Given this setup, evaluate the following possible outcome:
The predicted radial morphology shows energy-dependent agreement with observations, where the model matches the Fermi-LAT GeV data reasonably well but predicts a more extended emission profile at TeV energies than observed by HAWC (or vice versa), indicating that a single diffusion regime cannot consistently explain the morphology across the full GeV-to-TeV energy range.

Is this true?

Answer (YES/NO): NO